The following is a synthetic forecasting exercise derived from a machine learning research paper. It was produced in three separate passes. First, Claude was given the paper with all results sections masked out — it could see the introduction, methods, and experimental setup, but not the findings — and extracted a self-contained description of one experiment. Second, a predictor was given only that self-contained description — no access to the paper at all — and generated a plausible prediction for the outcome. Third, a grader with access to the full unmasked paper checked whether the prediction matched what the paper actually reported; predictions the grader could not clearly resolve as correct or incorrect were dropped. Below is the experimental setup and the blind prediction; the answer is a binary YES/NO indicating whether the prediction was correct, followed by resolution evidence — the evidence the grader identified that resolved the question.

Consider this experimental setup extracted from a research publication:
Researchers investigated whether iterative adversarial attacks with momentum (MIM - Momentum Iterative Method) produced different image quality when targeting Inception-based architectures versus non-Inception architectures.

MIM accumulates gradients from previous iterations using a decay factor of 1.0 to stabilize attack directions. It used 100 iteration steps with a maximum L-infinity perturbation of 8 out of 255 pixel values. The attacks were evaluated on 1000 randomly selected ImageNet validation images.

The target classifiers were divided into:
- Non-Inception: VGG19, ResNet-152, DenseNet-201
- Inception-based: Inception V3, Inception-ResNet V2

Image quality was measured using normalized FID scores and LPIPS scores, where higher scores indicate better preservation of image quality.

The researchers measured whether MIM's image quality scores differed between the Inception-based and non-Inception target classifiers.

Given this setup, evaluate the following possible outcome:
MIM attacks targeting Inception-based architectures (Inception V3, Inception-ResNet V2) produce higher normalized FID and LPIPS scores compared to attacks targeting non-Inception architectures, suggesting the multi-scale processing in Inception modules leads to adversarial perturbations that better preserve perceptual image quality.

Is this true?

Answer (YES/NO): NO